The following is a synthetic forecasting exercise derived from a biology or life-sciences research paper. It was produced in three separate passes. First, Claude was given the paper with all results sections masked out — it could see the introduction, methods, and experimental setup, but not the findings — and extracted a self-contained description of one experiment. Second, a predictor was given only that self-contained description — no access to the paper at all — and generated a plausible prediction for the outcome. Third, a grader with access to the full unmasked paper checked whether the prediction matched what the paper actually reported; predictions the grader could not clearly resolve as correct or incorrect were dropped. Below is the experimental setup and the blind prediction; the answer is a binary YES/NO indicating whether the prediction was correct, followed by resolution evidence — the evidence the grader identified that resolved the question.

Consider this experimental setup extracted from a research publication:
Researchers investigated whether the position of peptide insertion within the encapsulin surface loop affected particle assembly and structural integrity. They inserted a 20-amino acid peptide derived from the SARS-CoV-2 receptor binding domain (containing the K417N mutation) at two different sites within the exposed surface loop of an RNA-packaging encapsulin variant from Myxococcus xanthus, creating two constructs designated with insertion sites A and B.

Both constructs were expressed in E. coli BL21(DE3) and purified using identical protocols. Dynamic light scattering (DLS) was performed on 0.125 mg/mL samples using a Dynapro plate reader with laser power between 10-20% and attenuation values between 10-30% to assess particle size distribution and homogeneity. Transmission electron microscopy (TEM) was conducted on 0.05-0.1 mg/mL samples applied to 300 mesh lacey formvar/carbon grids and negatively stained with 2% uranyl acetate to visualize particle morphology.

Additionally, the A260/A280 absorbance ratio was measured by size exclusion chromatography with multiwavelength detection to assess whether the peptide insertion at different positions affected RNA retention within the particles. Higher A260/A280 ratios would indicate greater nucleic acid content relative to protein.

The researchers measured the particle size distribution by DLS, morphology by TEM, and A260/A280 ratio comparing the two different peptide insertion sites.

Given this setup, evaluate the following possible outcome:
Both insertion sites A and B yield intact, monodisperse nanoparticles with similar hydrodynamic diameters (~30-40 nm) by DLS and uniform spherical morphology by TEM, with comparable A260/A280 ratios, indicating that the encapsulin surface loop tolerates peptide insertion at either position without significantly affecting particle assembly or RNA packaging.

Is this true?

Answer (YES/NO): NO